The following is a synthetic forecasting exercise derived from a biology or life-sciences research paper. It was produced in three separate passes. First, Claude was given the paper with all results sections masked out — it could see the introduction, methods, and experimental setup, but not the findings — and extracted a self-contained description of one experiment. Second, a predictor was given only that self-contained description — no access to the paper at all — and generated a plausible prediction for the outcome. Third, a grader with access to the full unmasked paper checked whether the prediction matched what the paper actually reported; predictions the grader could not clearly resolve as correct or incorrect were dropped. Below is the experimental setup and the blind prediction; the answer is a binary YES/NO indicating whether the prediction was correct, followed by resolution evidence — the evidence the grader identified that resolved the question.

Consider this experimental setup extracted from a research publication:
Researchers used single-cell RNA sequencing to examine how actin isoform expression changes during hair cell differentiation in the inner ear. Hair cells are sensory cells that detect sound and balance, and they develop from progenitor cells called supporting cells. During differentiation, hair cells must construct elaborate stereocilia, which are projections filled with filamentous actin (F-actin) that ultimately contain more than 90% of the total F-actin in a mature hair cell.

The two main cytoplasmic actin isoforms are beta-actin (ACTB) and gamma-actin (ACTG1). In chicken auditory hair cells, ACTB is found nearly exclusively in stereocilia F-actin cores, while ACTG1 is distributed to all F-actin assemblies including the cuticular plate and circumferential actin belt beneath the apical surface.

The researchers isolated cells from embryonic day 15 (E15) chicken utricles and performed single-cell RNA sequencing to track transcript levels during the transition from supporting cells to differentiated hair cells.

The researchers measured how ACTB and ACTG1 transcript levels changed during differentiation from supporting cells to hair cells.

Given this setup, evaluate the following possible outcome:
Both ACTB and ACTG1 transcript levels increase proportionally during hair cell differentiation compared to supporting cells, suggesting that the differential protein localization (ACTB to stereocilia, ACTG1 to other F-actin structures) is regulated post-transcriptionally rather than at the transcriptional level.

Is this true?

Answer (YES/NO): NO